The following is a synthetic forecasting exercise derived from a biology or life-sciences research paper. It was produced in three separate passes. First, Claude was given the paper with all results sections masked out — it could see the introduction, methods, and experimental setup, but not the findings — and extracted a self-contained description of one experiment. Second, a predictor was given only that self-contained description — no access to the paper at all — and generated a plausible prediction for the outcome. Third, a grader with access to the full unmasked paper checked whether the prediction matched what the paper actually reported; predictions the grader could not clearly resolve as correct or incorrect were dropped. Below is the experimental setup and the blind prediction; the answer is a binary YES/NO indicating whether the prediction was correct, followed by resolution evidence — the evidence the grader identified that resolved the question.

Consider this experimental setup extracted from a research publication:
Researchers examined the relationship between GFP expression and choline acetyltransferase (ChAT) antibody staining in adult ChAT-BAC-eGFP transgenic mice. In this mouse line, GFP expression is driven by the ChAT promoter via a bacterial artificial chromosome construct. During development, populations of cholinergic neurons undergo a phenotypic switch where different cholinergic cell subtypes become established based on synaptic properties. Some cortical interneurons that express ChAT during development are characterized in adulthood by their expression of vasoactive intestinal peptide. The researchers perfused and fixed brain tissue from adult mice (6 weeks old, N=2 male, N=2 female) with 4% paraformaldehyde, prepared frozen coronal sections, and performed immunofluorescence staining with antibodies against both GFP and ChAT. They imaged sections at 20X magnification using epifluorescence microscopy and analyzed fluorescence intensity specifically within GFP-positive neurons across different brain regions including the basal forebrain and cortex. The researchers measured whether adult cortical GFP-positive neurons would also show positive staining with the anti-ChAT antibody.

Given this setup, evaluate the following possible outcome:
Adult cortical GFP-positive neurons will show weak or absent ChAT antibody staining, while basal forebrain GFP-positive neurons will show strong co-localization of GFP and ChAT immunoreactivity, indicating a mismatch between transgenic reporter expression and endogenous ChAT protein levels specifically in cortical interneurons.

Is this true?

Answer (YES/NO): YES